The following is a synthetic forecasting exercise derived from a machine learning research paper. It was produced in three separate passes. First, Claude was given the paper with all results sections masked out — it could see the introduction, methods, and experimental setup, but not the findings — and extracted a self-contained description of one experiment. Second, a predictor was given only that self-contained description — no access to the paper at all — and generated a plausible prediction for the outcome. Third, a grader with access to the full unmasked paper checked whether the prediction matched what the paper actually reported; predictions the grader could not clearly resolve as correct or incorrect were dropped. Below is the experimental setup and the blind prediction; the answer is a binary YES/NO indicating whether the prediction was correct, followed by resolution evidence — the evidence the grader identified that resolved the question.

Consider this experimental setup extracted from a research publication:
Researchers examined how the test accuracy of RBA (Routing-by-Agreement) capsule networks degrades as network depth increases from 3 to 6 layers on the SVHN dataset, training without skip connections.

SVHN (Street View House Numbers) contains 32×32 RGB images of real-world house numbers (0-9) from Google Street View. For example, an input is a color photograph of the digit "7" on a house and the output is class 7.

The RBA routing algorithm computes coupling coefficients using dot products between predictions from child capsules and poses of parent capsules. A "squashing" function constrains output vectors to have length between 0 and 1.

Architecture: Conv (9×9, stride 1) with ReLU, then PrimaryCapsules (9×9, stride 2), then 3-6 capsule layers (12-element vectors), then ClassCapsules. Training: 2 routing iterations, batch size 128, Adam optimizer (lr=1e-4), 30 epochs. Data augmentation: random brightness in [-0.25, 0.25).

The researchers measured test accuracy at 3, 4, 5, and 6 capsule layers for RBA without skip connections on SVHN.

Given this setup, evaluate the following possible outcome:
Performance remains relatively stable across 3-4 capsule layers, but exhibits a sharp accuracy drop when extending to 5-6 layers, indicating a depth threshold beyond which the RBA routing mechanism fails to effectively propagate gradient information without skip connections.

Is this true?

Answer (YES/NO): NO